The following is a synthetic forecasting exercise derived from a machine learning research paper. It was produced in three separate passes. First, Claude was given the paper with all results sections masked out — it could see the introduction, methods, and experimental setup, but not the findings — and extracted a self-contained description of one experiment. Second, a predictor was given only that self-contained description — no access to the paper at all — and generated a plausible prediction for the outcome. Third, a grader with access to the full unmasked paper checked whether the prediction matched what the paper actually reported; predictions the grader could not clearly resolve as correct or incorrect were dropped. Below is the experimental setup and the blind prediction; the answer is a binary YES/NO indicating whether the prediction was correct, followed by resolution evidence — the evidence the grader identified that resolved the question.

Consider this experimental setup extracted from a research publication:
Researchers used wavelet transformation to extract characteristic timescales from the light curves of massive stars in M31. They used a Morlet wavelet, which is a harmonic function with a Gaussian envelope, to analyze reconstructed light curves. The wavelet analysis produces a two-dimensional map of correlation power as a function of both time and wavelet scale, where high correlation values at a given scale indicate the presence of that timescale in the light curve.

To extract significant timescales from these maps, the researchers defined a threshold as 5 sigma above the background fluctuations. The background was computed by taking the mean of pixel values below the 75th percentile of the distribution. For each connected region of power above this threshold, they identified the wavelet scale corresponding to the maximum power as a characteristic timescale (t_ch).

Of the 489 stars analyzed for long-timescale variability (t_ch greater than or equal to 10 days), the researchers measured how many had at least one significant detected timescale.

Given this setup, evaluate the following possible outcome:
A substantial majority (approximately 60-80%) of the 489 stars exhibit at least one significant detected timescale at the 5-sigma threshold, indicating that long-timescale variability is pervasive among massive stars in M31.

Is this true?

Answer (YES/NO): YES